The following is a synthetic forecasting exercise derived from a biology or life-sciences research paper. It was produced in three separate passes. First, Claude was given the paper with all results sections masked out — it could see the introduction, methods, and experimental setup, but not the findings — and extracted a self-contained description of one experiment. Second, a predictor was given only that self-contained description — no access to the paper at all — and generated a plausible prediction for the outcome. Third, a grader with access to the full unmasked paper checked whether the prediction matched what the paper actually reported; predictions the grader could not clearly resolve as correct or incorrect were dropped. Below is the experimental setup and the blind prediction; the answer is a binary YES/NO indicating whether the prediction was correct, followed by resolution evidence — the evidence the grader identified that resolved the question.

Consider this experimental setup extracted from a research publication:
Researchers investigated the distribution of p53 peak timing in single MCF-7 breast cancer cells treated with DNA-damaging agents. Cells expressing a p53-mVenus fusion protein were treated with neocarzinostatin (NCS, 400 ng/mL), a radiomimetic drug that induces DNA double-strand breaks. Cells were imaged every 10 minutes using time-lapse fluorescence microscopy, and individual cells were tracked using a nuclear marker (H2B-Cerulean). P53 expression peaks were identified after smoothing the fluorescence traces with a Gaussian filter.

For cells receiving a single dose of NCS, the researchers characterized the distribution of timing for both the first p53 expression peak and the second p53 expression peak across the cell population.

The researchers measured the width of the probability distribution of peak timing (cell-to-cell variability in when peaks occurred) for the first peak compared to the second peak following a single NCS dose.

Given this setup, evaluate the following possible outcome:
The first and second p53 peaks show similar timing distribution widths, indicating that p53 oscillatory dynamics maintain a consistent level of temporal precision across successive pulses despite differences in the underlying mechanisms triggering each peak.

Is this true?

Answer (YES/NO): NO